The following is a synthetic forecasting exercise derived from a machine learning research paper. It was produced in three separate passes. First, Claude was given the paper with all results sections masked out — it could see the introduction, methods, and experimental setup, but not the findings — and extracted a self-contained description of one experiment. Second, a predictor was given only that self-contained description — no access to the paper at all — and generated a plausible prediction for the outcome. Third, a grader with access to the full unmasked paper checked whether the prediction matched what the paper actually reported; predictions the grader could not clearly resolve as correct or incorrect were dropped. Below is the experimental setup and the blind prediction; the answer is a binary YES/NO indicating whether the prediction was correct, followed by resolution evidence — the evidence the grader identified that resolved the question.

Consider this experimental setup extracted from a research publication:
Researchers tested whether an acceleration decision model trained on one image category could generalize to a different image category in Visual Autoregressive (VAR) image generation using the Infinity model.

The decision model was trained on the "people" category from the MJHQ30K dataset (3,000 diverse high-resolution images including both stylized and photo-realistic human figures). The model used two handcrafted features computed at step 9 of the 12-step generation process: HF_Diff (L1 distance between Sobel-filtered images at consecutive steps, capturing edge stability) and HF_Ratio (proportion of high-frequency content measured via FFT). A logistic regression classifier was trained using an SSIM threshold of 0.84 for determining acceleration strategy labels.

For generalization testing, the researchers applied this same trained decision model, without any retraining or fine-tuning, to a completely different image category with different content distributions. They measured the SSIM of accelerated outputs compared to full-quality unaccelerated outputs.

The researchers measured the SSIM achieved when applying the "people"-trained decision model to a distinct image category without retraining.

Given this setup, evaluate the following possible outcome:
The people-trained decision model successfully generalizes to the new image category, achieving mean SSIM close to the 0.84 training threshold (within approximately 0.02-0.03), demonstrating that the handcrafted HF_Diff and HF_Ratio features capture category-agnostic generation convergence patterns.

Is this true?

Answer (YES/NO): YES